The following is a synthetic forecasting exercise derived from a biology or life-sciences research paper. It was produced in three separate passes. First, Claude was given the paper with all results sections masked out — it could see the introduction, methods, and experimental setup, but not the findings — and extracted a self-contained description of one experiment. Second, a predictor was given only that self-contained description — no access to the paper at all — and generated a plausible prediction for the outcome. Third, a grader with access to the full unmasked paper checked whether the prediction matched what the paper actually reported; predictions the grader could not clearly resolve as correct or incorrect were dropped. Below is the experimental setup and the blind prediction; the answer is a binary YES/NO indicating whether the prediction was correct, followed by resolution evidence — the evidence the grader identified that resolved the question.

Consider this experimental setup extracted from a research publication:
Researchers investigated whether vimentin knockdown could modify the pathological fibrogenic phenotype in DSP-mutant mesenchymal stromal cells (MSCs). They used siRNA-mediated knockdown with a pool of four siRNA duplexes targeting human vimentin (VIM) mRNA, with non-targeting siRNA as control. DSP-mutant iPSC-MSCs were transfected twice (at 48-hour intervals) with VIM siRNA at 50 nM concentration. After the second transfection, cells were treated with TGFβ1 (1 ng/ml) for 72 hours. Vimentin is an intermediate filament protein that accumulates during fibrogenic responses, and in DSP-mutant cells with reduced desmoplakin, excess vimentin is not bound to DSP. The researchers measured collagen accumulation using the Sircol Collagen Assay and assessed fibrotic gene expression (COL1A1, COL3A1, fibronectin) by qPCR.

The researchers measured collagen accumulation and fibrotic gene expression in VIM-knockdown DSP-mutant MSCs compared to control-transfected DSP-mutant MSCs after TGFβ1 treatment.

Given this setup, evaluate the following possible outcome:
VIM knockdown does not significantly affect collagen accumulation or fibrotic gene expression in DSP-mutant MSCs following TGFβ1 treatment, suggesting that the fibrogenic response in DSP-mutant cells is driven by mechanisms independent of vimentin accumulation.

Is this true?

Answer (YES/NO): NO